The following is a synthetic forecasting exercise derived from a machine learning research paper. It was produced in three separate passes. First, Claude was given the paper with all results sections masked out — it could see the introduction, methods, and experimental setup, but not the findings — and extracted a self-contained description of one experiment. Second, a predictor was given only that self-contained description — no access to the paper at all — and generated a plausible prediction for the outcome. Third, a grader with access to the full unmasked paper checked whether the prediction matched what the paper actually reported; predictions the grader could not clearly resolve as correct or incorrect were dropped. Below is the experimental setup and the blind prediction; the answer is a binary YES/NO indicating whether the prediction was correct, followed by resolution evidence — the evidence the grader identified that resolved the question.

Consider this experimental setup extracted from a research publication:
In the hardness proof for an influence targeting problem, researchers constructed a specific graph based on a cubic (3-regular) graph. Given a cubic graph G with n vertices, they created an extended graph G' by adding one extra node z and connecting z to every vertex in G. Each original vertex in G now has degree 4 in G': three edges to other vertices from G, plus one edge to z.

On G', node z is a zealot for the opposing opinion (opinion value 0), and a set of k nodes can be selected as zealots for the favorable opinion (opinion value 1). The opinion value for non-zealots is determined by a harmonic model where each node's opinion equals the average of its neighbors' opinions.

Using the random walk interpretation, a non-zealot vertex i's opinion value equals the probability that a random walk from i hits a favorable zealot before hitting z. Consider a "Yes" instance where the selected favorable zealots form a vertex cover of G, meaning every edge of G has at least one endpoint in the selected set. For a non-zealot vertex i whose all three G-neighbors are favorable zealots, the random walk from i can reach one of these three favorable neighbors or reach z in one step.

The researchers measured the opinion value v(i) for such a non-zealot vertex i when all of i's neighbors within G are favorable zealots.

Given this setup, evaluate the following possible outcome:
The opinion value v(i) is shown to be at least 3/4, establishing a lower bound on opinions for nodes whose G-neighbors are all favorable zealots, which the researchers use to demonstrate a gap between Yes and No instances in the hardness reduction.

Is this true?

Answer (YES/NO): NO